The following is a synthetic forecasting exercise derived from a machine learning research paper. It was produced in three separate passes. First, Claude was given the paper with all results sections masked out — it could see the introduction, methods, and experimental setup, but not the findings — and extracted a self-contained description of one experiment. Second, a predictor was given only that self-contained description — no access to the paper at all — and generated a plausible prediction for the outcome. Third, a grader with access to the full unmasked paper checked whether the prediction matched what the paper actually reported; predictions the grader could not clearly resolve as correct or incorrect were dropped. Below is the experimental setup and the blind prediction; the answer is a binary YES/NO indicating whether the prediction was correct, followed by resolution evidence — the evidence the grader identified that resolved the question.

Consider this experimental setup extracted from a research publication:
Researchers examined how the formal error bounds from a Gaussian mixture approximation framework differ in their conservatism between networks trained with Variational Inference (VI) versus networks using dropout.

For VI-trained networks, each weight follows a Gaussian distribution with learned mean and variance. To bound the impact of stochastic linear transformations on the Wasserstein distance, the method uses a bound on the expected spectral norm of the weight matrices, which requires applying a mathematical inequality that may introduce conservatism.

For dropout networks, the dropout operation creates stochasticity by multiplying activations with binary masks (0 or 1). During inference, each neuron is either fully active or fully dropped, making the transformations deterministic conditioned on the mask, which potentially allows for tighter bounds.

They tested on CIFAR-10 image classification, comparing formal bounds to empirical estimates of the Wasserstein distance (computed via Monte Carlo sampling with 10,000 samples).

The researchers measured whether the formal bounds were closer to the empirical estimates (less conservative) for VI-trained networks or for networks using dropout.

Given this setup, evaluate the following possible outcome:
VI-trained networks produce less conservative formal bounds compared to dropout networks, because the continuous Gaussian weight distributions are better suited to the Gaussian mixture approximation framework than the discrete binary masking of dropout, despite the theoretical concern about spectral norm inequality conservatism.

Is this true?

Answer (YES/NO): NO